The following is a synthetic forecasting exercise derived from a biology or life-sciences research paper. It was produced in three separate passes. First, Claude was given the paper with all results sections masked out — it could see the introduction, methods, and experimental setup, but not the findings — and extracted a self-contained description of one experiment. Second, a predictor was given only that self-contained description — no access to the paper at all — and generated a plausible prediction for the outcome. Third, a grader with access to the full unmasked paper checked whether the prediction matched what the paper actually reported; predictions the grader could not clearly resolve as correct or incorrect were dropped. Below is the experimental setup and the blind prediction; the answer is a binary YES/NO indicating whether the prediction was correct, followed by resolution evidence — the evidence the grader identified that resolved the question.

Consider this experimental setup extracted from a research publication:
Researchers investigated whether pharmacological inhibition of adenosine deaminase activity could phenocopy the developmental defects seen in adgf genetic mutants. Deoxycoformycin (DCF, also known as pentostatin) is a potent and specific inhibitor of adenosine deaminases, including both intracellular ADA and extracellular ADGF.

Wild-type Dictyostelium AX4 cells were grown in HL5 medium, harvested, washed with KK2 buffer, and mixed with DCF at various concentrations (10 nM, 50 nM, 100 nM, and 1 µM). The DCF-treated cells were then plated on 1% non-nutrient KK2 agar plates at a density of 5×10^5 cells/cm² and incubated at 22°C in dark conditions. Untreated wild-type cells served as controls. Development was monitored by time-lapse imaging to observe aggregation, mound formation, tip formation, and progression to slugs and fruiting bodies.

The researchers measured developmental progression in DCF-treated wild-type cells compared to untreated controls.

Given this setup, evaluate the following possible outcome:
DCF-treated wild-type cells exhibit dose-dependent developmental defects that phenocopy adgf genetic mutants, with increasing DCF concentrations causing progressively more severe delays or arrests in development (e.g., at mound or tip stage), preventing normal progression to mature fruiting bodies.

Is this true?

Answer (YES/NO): YES